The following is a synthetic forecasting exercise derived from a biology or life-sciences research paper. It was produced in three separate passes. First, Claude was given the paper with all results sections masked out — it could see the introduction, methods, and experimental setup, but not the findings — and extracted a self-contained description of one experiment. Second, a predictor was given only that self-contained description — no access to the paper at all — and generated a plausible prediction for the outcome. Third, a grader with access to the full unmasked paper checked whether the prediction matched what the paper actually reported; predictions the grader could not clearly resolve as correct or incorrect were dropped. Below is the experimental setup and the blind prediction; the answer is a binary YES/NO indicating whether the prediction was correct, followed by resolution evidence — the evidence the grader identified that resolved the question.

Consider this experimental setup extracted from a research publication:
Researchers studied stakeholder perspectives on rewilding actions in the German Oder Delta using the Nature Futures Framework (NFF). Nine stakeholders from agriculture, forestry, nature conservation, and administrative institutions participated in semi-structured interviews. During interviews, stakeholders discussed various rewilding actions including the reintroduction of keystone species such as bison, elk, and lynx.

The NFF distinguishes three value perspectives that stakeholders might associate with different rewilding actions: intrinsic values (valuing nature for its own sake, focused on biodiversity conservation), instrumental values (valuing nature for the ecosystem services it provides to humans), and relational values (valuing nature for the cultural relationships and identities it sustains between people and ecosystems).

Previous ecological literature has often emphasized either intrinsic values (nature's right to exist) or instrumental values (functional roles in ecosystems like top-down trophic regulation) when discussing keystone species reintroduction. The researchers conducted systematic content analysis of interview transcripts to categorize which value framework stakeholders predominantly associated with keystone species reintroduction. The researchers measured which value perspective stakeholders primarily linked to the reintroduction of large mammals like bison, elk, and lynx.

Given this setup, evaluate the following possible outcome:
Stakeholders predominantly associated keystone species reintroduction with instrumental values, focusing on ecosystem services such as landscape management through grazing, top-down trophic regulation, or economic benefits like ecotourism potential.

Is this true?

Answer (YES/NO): NO